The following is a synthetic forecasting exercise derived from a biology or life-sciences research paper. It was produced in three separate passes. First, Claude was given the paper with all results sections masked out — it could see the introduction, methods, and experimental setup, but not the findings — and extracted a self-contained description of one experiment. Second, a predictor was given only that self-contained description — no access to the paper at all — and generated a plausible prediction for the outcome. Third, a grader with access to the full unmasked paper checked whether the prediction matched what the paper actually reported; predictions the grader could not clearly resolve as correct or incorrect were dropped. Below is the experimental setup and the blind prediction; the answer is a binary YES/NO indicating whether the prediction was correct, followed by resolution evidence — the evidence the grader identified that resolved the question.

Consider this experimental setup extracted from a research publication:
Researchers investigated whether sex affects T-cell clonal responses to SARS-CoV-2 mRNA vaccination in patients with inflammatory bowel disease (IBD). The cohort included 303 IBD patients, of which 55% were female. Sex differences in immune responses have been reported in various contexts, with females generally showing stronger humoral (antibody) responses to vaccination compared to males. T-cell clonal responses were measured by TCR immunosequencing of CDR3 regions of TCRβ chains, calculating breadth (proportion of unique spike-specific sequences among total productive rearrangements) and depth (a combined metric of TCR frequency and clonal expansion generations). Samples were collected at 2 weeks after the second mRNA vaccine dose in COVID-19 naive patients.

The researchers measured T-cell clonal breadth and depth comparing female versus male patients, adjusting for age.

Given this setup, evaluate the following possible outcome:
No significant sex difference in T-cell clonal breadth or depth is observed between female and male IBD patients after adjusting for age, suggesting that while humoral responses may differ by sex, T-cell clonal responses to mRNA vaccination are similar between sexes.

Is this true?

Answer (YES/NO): YES